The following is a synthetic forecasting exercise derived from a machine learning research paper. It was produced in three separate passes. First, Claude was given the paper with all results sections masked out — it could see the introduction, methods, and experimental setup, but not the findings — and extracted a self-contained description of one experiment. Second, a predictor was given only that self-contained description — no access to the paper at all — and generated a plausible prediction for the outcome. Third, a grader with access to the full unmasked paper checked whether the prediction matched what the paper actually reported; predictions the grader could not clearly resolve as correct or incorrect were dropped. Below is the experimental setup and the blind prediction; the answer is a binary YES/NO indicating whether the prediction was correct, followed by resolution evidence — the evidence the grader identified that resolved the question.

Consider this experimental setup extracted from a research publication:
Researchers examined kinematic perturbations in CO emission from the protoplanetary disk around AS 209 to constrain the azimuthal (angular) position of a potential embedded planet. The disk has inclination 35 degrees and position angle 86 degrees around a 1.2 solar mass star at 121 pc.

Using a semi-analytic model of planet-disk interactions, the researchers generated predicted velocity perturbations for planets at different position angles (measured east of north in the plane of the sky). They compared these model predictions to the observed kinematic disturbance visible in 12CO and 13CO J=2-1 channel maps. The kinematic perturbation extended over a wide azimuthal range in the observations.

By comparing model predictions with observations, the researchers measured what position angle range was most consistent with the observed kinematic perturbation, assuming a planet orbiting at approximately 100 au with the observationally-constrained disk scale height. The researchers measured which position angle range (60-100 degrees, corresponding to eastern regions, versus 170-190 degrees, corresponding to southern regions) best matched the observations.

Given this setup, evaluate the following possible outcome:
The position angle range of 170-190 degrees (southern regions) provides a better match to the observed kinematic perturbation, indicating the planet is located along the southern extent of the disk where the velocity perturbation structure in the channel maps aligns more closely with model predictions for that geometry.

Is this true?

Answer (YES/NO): NO